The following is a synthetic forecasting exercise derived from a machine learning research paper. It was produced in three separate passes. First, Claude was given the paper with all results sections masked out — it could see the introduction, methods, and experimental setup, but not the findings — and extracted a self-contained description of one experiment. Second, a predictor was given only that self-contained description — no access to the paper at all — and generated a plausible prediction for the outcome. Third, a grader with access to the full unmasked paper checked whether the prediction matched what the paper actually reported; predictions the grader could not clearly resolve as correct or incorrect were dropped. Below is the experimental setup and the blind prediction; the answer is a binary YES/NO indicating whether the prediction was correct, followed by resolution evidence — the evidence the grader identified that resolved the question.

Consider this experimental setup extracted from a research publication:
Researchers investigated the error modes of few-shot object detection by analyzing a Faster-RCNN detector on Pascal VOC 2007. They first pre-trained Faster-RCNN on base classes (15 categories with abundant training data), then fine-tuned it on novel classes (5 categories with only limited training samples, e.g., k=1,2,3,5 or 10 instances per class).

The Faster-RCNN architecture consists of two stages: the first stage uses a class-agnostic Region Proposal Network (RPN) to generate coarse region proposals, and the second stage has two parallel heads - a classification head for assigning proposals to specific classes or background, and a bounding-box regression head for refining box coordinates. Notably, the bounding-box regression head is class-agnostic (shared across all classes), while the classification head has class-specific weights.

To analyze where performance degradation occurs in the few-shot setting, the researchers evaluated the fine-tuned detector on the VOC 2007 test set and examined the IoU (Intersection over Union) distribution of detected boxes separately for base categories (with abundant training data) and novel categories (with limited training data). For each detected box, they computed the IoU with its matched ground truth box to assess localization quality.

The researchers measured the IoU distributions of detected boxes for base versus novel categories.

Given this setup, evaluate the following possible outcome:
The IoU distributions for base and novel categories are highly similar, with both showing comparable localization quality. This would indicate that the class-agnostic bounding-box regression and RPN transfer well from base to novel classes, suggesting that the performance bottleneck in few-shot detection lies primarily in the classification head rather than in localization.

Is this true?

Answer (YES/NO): YES